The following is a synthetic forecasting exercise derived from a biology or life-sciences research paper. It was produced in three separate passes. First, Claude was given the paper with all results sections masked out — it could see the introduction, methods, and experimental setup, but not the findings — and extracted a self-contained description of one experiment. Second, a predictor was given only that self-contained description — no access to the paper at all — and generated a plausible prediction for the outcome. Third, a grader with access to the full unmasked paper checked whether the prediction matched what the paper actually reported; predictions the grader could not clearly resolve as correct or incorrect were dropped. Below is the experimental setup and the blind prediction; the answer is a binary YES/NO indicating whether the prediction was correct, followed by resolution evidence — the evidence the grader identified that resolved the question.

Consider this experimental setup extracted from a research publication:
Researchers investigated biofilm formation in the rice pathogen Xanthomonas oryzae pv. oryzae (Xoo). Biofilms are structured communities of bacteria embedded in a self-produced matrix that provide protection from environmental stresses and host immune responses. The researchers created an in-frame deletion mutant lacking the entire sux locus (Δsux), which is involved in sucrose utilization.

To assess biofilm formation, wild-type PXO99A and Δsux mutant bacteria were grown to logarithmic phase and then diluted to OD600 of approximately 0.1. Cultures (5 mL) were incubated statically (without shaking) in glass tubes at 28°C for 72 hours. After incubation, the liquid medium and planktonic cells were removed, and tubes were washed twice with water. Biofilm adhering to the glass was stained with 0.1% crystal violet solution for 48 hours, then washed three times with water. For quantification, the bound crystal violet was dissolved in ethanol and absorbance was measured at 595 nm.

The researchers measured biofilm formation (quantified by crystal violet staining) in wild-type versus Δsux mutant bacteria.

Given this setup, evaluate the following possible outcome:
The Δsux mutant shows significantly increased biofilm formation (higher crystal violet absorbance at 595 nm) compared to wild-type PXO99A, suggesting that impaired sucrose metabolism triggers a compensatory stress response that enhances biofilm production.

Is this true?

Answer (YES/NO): NO